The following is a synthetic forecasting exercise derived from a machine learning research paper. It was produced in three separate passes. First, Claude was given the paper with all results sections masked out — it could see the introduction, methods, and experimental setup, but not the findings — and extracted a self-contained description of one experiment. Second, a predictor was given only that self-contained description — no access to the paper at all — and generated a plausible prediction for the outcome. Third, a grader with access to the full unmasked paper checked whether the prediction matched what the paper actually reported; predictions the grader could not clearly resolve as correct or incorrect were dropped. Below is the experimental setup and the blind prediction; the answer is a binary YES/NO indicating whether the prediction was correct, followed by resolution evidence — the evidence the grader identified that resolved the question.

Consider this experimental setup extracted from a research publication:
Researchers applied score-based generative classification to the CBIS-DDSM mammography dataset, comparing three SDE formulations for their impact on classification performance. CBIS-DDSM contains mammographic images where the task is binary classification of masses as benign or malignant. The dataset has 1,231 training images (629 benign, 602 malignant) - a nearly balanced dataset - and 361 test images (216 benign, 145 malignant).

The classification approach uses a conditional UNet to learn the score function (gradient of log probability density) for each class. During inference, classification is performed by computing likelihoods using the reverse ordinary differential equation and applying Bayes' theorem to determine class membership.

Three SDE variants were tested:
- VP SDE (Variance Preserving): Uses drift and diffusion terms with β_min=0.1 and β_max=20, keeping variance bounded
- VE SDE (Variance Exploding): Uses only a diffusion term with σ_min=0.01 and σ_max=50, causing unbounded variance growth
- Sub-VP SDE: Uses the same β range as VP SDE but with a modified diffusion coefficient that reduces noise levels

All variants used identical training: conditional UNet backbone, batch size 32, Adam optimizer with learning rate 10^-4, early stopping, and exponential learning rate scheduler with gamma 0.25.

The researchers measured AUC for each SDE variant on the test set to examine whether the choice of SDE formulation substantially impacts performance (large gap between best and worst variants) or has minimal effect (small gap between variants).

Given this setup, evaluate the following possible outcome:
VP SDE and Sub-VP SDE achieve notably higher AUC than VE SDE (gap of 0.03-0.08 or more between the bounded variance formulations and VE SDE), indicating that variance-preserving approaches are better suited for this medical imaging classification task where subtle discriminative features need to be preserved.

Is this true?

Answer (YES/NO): NO